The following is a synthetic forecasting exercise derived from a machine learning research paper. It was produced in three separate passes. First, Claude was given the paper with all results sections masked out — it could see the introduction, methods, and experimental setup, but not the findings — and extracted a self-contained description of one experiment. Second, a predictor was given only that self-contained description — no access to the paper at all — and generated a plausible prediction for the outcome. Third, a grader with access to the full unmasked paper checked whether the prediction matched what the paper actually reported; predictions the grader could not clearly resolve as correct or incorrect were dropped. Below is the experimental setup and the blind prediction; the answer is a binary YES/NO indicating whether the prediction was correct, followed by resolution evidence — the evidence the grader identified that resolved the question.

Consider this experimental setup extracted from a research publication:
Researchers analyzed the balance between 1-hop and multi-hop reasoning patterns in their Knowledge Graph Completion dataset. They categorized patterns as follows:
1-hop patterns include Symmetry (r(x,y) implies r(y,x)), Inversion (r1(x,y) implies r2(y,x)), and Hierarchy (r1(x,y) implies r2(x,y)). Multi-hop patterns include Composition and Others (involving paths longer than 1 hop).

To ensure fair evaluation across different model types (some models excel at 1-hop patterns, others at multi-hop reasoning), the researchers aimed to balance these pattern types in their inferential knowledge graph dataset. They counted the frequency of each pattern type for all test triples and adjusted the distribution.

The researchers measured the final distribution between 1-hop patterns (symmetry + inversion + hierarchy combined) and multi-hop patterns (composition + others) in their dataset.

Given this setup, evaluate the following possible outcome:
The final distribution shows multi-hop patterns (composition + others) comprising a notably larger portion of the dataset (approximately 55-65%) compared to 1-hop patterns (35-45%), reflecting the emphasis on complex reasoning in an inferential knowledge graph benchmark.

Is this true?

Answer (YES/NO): NO